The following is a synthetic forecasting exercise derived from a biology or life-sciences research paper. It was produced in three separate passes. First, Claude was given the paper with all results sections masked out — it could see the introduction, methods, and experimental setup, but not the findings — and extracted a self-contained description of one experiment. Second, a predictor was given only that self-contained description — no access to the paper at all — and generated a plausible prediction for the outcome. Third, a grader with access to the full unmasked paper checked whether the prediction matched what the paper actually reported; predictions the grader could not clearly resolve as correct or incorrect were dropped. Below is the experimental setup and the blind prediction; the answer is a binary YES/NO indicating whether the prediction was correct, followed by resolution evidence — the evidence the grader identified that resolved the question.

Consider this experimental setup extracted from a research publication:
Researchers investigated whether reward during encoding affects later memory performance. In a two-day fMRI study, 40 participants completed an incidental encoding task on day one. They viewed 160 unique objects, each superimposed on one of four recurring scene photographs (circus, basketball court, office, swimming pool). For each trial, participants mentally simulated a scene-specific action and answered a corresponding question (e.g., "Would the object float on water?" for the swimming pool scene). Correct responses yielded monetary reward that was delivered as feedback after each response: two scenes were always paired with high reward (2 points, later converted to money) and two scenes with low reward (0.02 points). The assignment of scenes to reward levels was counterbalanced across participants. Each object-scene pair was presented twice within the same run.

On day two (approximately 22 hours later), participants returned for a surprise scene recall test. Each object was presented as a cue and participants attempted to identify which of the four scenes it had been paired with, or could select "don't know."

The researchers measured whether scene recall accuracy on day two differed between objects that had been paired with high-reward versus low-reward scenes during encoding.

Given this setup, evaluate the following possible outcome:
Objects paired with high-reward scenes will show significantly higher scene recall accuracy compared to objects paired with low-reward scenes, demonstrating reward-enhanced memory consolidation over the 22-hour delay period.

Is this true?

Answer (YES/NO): NO